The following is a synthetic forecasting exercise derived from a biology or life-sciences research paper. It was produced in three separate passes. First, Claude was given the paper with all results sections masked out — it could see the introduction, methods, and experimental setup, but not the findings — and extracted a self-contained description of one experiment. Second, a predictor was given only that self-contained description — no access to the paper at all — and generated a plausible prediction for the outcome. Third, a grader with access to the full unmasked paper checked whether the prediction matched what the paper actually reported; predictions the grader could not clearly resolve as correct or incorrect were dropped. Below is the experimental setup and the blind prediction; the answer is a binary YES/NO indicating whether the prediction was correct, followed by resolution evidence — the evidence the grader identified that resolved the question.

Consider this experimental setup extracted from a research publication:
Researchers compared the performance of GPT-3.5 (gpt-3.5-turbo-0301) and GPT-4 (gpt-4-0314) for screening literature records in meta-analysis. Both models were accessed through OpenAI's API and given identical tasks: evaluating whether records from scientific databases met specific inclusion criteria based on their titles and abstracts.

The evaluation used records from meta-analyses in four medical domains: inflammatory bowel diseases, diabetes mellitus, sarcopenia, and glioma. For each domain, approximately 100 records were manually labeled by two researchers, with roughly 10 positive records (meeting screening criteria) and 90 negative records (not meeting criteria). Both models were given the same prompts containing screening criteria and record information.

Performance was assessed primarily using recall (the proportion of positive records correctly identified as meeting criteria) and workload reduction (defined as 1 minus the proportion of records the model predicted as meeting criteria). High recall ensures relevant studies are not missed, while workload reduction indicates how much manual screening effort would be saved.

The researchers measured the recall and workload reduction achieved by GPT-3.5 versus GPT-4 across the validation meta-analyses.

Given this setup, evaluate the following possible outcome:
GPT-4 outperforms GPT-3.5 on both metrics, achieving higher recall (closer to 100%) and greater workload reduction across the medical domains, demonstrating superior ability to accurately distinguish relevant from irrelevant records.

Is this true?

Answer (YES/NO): NO